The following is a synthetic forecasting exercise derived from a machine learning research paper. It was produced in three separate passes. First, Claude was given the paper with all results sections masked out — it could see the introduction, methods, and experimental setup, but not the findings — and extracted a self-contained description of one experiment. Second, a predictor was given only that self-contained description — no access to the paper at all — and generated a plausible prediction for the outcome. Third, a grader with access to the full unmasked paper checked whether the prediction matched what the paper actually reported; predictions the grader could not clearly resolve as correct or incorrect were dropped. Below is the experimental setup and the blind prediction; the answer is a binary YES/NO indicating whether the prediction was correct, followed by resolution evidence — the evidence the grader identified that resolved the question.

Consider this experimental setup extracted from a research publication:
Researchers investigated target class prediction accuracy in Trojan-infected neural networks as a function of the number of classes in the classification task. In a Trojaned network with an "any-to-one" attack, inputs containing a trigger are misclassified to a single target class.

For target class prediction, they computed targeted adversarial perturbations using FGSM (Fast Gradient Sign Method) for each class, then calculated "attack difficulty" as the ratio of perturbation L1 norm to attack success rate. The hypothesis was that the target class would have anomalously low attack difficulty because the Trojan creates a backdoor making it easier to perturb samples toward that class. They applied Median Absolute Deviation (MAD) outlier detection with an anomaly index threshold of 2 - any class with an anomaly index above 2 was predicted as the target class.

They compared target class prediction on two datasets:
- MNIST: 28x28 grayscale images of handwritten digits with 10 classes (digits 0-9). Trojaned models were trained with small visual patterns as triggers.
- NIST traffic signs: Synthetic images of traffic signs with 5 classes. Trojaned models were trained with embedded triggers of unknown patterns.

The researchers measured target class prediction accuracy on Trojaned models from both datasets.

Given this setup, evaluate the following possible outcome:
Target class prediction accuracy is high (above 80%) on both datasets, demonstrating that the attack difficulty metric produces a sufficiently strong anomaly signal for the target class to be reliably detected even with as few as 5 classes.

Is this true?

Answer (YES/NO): YES